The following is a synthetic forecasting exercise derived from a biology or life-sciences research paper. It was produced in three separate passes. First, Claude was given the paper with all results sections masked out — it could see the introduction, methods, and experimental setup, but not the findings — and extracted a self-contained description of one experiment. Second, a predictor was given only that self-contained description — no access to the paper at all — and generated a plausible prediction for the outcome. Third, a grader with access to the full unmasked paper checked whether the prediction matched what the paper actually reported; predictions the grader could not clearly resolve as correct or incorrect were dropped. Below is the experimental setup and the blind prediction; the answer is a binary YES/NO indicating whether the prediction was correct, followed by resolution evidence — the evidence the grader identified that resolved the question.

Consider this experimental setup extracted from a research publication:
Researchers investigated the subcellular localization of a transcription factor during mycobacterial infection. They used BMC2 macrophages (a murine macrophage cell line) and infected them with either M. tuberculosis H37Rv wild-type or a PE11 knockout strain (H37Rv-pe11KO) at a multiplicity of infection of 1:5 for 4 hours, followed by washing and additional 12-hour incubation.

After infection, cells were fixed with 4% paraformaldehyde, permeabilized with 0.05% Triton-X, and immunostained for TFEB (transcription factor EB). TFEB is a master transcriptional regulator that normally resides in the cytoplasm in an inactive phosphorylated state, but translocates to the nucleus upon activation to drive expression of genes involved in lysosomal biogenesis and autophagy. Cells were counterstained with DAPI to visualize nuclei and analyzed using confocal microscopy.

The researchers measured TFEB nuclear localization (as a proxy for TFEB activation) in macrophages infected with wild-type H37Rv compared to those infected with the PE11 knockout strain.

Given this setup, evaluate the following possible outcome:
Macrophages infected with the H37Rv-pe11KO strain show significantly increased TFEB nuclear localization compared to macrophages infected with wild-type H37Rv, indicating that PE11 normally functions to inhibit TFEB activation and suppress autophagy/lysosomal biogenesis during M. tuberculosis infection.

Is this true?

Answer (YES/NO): YES